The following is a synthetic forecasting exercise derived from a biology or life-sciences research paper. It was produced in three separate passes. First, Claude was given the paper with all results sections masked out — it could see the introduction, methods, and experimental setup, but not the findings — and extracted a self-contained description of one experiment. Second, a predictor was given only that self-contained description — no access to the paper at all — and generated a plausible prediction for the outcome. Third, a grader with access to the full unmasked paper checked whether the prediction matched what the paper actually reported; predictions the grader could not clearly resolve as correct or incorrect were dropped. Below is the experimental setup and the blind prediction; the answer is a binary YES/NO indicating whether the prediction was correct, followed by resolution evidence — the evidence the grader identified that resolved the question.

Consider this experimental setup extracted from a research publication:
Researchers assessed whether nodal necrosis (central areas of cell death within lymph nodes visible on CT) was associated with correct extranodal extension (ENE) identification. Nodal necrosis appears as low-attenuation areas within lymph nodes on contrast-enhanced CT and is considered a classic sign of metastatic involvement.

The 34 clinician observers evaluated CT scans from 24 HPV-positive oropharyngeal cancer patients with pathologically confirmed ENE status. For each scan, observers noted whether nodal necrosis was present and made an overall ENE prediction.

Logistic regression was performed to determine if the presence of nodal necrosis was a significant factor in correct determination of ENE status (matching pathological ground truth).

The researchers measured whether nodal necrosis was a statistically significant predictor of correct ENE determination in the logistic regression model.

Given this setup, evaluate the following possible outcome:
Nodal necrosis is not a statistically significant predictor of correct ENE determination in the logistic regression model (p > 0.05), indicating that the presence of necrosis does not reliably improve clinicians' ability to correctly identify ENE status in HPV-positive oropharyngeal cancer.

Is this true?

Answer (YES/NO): NO